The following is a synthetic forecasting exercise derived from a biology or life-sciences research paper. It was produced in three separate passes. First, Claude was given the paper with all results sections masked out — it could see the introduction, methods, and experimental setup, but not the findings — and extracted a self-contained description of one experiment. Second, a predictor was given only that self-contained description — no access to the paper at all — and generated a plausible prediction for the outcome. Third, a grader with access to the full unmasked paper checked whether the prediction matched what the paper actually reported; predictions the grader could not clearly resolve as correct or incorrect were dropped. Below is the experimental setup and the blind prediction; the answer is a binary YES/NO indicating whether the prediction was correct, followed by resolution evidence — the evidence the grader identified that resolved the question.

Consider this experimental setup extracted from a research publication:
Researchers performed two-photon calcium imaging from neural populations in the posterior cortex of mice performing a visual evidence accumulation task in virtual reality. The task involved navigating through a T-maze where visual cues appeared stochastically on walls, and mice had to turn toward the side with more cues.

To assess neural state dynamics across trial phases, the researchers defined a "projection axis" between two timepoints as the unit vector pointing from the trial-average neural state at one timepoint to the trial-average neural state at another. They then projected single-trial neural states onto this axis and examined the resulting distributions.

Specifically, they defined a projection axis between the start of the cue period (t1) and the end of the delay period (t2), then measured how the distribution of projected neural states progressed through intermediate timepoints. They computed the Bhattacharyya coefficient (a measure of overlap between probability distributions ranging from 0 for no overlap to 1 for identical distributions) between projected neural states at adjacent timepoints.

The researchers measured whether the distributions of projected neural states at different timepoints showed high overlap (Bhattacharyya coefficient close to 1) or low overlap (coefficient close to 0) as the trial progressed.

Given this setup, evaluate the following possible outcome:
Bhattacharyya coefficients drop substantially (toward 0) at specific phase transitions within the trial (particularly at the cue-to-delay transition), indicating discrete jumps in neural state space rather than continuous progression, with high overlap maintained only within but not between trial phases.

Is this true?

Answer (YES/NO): NO